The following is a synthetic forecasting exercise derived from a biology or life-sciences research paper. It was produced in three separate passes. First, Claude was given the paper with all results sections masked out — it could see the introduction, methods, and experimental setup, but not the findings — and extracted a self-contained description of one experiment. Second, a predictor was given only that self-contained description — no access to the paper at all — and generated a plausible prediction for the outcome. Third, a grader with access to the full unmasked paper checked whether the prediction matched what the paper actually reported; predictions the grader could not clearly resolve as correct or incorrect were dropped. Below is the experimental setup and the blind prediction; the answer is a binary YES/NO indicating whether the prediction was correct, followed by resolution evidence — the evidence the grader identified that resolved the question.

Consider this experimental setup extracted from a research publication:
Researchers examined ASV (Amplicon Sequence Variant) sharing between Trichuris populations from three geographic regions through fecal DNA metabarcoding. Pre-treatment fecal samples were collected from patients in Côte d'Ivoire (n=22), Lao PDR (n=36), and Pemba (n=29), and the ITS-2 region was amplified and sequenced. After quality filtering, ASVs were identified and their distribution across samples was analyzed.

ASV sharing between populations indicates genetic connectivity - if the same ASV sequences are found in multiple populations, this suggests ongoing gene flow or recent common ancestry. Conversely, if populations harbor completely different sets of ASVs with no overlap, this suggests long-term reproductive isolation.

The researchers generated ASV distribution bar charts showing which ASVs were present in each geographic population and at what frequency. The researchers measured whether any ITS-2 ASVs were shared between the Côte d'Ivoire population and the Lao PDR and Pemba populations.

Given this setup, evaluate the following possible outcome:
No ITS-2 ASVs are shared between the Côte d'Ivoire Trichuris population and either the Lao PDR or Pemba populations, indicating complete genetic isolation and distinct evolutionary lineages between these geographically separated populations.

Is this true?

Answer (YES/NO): YES